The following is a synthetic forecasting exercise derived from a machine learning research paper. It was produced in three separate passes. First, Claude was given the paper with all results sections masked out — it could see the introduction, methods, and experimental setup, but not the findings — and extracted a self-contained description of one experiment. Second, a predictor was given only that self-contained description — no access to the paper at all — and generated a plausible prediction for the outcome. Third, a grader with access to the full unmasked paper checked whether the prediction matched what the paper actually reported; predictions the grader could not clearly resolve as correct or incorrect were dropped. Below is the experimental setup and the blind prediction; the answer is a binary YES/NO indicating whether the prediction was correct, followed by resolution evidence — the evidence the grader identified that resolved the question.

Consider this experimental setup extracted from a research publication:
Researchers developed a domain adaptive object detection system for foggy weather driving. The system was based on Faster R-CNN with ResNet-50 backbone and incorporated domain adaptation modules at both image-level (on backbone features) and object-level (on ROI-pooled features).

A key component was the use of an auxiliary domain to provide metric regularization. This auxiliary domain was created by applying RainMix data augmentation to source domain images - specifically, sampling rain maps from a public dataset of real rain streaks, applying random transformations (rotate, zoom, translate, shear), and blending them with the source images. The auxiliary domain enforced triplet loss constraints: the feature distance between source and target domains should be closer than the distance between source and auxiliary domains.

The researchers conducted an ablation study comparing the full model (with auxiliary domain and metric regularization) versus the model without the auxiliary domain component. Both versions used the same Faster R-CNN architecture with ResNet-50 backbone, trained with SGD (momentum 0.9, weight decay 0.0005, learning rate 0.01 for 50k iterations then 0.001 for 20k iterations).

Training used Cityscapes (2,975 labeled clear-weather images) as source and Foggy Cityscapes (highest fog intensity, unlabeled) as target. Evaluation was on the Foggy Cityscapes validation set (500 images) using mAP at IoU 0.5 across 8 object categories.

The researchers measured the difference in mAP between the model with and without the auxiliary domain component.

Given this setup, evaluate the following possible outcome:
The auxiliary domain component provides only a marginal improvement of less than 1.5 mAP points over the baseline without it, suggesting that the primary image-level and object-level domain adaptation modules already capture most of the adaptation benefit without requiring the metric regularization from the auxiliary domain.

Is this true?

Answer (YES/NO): NO